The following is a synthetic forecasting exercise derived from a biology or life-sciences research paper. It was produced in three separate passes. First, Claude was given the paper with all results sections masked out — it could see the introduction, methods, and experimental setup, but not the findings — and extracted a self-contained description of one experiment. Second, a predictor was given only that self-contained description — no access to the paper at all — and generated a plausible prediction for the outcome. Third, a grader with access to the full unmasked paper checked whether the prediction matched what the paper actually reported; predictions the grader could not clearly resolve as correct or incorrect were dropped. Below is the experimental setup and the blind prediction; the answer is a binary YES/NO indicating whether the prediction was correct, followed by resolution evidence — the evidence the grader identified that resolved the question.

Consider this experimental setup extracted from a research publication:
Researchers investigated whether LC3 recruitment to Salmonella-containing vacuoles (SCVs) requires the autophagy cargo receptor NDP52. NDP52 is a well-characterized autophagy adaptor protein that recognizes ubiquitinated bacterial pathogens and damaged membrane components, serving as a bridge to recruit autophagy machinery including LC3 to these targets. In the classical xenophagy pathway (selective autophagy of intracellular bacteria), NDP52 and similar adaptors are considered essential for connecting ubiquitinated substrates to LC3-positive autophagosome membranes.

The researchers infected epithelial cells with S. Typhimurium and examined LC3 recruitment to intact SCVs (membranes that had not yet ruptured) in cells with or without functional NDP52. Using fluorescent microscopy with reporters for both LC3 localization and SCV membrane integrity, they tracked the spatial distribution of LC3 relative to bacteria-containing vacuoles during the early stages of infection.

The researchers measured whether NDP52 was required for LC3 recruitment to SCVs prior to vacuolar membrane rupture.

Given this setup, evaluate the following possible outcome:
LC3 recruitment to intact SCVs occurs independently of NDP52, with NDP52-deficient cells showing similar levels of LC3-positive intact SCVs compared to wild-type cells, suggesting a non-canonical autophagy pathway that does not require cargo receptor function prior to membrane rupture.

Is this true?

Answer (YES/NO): YES